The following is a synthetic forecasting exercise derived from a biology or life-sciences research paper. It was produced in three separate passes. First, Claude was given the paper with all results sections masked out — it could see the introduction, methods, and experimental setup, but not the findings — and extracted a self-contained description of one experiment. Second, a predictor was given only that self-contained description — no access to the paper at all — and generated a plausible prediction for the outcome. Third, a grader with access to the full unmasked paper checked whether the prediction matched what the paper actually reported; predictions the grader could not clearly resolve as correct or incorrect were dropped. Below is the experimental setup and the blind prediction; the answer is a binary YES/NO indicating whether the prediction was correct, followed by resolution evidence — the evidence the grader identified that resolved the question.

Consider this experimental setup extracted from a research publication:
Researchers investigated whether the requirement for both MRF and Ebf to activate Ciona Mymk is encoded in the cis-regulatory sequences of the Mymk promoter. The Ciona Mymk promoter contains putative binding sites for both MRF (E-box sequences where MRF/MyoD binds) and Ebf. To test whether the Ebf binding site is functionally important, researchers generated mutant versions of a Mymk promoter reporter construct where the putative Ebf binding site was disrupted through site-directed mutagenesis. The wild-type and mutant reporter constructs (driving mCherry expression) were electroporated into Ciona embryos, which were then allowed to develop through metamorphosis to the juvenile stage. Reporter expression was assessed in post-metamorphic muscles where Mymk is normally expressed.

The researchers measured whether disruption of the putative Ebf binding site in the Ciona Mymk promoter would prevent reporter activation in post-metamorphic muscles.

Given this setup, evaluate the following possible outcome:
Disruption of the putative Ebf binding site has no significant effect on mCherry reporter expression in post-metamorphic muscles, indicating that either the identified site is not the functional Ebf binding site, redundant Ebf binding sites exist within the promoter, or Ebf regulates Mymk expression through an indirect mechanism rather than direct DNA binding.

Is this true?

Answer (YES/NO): NO